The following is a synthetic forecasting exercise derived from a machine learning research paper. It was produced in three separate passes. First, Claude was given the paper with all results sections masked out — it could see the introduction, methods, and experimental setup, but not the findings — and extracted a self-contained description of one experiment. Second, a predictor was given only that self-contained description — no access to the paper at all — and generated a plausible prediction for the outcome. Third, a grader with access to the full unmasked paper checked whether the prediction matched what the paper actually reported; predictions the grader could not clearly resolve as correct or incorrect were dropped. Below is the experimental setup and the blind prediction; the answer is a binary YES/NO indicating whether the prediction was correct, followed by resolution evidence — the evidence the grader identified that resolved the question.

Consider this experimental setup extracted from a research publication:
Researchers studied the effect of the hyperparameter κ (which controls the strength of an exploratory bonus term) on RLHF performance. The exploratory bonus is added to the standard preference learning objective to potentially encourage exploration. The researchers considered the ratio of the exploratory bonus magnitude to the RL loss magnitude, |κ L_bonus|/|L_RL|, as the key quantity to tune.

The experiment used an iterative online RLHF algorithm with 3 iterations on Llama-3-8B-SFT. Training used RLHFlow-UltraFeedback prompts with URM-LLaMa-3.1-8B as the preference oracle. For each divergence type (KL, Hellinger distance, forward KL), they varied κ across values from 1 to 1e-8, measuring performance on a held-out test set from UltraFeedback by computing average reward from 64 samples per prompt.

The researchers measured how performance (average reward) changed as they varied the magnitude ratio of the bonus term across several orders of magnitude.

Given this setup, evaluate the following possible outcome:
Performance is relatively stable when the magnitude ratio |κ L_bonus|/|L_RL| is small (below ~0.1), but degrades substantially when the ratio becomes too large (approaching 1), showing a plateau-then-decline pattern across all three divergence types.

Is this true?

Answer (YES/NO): NO